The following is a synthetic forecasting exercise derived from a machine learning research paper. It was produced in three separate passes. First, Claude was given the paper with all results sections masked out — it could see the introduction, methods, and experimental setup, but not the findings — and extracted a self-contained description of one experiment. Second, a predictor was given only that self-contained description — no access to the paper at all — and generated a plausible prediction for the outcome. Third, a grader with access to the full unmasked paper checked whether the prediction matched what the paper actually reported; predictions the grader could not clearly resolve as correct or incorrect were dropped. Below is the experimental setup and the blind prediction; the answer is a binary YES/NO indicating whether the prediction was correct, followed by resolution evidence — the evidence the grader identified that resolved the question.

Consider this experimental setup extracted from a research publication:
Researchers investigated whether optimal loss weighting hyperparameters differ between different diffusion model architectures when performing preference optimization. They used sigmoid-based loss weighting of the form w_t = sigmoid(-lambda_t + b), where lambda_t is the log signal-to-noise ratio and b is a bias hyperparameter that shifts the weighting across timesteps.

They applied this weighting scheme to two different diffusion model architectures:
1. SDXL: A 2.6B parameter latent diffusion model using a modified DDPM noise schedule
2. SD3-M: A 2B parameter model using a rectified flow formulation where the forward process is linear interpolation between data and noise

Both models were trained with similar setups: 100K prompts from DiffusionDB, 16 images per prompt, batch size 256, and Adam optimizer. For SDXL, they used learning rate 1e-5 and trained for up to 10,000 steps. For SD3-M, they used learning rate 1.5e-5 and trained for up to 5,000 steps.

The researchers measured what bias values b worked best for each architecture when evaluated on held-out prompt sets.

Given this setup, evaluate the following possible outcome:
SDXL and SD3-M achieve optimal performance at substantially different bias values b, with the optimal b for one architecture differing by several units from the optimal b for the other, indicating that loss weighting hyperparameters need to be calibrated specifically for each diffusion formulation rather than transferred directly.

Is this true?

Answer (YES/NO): YES